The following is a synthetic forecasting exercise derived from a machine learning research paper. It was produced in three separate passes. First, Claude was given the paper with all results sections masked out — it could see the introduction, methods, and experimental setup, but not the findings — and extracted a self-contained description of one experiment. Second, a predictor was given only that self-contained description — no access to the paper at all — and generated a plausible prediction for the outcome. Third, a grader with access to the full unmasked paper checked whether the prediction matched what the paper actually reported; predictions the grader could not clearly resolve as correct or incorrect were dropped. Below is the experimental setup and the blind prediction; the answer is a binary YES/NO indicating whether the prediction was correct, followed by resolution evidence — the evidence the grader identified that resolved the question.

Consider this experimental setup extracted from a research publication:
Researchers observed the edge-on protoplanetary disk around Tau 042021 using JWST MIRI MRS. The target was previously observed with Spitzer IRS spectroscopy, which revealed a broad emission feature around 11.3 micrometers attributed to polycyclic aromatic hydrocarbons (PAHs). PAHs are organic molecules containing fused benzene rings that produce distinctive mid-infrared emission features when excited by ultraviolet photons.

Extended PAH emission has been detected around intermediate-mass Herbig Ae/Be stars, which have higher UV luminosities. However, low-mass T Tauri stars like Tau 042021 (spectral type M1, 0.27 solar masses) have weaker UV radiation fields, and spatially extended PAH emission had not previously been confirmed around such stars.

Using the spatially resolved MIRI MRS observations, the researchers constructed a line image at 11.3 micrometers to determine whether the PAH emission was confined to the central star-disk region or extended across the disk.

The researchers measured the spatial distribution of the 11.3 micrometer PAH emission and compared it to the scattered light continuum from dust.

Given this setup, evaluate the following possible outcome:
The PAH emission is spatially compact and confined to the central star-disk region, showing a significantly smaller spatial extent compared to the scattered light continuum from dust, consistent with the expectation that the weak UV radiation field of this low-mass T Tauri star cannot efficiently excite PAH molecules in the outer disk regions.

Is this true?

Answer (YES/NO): NO